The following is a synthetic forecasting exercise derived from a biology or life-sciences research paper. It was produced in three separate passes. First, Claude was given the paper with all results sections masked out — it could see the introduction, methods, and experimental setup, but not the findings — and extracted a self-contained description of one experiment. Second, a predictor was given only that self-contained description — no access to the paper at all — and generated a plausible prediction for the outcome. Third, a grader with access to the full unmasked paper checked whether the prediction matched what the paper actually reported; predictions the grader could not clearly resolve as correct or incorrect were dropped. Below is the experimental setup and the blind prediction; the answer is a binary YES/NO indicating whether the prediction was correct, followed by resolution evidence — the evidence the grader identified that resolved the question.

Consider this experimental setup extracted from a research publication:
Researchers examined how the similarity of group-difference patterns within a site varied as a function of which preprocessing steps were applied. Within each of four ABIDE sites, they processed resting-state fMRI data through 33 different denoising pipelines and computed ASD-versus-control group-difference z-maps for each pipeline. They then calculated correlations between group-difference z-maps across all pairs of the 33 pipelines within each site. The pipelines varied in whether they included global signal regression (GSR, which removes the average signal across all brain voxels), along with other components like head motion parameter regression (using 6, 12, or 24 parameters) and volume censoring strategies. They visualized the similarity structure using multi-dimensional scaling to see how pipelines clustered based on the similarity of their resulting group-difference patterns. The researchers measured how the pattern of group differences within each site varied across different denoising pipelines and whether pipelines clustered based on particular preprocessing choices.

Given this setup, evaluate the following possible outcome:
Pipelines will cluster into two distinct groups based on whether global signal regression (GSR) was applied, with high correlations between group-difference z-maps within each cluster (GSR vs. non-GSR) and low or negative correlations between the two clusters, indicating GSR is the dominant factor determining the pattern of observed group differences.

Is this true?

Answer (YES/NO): NO